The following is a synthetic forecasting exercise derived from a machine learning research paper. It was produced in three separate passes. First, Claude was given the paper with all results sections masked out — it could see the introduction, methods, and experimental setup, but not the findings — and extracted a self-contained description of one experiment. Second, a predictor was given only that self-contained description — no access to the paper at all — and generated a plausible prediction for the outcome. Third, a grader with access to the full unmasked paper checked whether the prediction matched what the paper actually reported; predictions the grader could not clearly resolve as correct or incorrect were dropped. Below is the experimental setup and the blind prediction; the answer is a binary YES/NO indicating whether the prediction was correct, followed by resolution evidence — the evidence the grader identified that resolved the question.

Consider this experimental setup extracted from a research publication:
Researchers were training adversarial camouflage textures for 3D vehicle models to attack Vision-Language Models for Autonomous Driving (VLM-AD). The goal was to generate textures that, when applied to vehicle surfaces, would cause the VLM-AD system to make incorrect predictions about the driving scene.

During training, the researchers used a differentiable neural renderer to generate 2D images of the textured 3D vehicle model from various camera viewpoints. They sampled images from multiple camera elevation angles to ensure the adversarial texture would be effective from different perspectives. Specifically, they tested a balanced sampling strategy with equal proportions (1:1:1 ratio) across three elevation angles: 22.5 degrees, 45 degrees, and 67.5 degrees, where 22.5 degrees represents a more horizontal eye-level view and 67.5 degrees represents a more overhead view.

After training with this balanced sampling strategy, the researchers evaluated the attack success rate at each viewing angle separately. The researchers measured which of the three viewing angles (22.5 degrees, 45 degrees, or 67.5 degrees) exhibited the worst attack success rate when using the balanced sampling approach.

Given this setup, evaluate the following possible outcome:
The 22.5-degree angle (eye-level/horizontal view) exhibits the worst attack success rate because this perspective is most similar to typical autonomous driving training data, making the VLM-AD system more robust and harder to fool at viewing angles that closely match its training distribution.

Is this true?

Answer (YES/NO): YES